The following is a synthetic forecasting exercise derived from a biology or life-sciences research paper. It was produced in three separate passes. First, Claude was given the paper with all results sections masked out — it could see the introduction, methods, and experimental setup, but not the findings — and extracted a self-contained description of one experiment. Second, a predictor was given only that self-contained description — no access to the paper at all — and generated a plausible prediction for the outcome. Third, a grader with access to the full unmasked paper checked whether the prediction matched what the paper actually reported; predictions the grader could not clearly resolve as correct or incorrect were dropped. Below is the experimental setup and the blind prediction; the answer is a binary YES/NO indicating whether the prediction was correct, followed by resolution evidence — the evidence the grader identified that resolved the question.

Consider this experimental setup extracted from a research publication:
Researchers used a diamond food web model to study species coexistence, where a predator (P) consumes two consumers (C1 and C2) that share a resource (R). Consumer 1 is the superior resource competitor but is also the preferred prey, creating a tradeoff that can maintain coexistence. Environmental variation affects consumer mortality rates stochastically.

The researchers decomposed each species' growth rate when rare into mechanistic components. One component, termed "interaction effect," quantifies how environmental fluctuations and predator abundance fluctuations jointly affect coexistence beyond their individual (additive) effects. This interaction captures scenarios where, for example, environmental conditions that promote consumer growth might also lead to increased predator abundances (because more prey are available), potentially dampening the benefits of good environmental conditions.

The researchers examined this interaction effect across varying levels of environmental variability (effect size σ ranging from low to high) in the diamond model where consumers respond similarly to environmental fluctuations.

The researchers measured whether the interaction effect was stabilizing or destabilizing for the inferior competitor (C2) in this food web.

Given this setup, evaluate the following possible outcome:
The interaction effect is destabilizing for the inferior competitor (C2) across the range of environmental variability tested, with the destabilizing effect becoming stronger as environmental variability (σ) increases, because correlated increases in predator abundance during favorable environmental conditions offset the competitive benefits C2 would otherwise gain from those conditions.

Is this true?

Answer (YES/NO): YES